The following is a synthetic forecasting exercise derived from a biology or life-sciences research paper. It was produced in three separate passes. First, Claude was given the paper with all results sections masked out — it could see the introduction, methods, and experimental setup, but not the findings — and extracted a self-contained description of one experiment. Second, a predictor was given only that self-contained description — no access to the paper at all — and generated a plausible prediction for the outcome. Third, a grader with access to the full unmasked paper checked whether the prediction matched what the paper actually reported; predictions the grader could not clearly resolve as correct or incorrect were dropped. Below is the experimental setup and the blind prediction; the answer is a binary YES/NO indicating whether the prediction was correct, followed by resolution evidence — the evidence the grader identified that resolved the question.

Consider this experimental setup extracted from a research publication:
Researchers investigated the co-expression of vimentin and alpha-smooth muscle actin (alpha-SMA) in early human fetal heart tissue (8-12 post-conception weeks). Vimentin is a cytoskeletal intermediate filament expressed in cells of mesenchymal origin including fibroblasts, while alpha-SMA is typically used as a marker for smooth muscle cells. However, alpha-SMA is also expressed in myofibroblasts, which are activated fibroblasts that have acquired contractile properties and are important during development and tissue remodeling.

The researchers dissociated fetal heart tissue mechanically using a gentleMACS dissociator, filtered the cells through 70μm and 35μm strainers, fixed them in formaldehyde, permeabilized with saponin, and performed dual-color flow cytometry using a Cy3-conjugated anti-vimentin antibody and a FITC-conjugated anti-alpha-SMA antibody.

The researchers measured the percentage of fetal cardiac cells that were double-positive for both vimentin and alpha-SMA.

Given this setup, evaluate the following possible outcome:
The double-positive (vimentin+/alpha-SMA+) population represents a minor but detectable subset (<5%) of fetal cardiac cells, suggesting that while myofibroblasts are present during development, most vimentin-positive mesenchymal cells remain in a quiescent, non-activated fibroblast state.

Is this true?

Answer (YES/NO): NO